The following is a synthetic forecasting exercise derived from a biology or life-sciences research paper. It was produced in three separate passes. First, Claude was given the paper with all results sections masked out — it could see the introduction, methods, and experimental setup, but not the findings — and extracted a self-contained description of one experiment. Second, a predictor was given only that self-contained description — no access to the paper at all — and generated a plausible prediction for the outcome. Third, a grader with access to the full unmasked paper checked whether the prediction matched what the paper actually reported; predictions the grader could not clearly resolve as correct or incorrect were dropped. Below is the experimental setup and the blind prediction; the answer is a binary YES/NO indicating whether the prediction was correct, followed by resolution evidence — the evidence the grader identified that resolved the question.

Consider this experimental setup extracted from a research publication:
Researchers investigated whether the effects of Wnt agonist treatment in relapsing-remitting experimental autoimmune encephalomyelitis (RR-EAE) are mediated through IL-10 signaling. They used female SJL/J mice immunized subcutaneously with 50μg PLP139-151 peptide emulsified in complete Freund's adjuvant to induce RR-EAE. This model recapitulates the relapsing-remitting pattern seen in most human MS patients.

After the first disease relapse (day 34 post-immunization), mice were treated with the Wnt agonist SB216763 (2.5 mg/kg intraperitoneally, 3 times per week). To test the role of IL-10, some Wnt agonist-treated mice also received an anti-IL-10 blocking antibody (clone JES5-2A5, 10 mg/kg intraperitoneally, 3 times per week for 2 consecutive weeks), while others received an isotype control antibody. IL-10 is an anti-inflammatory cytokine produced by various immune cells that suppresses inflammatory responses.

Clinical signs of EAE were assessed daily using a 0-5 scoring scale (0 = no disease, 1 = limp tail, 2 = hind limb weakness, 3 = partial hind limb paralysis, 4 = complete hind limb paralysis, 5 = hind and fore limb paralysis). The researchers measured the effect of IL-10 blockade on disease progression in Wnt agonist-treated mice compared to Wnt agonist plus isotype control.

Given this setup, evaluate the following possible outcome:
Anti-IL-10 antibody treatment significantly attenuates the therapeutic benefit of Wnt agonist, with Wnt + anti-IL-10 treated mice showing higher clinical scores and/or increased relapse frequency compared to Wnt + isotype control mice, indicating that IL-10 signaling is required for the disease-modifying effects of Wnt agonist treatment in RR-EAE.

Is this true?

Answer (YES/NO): NO